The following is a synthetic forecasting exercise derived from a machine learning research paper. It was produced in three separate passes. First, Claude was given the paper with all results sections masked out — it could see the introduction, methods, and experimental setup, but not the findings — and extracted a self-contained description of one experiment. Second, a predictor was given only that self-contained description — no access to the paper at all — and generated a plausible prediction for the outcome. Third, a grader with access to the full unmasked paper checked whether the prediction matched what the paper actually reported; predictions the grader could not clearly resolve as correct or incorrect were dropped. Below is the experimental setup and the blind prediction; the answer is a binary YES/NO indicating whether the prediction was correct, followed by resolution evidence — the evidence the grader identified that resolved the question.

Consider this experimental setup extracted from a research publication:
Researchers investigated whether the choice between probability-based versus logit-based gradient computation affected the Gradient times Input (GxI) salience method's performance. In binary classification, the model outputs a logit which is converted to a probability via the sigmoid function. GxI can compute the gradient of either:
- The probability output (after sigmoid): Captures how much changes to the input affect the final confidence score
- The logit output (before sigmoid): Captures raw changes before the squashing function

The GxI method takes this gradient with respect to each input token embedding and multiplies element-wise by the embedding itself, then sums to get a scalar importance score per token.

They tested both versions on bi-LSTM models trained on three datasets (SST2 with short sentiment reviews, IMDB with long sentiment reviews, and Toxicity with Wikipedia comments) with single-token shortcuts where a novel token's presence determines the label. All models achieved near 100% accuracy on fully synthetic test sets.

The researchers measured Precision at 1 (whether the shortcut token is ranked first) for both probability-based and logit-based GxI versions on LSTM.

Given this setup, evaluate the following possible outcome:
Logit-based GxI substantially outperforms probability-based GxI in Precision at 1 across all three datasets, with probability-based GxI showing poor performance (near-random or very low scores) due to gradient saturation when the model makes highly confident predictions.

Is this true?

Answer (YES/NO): NO